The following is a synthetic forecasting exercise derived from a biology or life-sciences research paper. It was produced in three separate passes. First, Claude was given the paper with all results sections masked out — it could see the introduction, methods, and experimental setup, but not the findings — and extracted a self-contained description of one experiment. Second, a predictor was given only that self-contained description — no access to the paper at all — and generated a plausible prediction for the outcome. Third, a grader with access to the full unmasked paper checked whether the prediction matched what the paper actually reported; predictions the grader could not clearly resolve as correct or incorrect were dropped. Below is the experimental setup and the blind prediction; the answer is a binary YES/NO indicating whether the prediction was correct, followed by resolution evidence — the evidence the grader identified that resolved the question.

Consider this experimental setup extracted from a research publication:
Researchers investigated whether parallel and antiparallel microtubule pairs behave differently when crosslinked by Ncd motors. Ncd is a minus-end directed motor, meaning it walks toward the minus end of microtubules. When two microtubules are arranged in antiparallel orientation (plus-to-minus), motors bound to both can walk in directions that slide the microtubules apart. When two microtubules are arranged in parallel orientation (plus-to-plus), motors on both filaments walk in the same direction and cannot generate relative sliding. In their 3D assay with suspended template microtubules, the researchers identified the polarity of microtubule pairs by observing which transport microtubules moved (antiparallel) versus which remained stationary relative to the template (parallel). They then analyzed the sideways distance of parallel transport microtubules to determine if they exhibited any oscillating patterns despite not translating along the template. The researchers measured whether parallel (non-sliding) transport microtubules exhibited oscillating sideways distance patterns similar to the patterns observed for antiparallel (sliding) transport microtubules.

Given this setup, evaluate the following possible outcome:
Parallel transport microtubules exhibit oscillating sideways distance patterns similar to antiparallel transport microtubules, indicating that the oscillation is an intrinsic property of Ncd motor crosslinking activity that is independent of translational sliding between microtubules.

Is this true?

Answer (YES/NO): NO